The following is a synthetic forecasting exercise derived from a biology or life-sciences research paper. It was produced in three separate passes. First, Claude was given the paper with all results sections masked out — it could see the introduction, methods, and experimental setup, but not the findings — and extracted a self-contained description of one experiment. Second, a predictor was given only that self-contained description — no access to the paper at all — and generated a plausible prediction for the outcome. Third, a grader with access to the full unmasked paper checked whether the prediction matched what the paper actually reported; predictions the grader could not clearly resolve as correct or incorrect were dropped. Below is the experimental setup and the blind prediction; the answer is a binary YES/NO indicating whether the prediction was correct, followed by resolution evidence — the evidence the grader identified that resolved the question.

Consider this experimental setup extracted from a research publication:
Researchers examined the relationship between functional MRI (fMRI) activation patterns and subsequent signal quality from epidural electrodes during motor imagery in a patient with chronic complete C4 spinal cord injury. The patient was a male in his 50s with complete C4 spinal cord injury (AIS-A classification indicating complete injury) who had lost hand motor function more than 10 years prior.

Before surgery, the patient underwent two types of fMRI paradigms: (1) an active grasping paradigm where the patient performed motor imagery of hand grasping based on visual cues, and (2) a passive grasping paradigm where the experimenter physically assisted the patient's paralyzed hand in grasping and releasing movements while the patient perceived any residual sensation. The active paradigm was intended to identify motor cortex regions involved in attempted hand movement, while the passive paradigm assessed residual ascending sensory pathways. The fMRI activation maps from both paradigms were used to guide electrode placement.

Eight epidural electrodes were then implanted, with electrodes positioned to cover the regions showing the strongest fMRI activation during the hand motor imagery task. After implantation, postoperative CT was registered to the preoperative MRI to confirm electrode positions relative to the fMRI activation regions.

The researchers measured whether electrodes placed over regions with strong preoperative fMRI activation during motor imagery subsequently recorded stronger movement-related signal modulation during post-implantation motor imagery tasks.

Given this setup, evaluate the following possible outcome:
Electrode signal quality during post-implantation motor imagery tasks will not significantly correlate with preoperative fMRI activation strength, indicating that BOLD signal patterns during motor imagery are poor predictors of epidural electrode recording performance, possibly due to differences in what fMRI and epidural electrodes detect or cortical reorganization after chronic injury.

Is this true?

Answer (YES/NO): NO